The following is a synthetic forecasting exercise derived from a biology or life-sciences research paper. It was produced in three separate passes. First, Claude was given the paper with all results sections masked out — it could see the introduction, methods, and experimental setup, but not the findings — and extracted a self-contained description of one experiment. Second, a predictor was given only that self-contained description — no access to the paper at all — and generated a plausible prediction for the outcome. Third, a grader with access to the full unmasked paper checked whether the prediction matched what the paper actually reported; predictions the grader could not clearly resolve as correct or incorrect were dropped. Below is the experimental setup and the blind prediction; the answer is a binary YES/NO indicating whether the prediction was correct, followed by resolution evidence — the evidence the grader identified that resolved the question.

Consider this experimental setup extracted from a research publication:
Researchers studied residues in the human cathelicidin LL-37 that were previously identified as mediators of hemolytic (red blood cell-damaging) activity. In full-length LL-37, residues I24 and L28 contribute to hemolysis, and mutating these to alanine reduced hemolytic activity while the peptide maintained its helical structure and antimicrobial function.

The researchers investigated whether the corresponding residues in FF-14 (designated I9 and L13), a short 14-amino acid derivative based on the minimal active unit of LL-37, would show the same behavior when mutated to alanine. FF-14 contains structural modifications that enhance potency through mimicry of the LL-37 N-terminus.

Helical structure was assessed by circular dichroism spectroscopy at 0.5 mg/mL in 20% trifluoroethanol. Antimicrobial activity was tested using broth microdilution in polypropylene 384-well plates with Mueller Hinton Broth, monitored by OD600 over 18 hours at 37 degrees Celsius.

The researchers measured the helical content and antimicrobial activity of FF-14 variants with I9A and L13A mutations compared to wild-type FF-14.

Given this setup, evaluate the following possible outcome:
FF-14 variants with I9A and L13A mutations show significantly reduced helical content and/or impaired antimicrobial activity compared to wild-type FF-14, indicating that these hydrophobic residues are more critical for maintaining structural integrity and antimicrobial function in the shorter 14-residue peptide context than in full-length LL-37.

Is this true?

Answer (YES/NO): YES